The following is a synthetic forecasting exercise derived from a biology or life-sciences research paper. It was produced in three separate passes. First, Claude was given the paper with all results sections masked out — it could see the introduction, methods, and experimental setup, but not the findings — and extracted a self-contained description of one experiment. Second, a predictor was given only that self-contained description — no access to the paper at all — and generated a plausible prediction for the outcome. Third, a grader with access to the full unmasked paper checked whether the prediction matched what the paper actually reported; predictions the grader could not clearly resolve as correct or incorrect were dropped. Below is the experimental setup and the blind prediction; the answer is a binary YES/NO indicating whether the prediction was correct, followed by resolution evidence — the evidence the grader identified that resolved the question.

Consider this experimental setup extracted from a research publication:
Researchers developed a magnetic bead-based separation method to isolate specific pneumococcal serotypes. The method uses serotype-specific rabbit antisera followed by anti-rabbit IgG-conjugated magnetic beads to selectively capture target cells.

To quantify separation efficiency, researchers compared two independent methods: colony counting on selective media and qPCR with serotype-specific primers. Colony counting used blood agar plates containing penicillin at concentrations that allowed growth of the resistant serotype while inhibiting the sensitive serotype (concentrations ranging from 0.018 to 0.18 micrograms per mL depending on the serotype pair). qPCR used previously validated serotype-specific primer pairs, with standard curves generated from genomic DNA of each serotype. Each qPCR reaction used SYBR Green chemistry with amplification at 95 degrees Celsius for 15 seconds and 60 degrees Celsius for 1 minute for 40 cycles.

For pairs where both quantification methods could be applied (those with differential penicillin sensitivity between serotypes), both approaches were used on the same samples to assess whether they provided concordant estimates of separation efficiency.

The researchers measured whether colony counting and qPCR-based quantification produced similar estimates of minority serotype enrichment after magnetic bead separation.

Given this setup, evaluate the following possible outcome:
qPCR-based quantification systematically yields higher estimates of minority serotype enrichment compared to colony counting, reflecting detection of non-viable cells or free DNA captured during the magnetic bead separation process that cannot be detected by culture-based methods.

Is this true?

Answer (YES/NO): NO